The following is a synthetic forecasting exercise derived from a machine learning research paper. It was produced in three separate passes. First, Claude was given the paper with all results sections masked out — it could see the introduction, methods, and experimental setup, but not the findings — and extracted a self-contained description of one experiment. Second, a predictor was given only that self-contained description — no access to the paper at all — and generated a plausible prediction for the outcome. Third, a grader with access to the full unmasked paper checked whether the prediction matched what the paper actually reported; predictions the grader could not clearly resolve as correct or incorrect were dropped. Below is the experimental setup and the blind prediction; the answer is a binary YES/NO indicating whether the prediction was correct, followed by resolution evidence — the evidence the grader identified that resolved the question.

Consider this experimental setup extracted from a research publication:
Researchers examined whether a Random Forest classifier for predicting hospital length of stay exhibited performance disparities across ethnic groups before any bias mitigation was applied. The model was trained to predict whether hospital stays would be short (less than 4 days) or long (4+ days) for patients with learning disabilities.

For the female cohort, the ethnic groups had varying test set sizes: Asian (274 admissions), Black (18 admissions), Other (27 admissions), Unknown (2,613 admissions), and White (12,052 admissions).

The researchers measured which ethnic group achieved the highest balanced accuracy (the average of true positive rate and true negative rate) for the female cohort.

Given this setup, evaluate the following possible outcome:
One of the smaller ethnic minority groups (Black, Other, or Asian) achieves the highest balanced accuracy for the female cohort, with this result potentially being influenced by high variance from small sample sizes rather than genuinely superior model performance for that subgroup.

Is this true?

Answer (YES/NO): YES